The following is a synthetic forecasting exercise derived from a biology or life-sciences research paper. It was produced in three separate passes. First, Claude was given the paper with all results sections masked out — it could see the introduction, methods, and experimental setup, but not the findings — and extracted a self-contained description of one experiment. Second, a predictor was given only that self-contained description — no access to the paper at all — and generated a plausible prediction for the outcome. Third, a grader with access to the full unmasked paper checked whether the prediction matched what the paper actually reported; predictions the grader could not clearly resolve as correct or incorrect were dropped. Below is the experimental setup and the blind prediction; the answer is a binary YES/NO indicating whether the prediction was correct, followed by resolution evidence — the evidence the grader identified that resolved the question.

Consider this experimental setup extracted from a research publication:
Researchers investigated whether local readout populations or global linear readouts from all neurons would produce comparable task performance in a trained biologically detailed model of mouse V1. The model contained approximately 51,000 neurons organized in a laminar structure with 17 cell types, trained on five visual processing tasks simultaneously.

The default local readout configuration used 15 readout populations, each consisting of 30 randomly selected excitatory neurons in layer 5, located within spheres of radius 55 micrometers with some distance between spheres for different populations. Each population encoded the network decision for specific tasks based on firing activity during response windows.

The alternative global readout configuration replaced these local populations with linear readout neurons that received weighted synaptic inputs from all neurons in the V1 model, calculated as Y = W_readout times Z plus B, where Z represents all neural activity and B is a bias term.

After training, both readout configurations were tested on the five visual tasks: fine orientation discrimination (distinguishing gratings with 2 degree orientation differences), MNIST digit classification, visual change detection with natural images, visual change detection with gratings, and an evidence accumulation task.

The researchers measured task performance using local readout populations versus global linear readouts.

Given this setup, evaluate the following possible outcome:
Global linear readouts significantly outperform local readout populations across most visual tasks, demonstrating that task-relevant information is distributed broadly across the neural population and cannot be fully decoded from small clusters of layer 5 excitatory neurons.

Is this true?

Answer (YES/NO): YES